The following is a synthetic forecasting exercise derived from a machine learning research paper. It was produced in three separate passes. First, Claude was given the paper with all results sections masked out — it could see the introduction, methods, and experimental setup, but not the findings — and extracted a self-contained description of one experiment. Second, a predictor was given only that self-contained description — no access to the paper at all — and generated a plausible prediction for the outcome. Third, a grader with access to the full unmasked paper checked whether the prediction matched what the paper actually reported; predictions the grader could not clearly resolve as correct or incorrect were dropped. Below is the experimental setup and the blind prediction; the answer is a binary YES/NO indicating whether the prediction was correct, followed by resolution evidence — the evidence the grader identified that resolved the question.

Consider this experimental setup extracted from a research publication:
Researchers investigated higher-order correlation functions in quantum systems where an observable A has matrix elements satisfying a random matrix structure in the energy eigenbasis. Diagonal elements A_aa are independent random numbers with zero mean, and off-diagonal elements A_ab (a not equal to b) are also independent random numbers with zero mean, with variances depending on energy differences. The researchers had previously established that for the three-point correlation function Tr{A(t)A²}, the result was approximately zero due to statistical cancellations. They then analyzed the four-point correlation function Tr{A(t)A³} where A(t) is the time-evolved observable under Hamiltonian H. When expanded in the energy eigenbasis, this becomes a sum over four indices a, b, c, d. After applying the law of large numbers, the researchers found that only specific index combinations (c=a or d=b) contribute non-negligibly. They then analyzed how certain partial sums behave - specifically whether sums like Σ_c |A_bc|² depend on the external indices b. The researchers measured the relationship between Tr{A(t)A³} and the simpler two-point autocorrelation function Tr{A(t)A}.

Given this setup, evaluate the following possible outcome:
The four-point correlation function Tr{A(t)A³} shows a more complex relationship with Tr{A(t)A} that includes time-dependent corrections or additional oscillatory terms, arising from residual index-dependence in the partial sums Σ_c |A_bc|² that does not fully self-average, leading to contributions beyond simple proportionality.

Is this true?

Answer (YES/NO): NO